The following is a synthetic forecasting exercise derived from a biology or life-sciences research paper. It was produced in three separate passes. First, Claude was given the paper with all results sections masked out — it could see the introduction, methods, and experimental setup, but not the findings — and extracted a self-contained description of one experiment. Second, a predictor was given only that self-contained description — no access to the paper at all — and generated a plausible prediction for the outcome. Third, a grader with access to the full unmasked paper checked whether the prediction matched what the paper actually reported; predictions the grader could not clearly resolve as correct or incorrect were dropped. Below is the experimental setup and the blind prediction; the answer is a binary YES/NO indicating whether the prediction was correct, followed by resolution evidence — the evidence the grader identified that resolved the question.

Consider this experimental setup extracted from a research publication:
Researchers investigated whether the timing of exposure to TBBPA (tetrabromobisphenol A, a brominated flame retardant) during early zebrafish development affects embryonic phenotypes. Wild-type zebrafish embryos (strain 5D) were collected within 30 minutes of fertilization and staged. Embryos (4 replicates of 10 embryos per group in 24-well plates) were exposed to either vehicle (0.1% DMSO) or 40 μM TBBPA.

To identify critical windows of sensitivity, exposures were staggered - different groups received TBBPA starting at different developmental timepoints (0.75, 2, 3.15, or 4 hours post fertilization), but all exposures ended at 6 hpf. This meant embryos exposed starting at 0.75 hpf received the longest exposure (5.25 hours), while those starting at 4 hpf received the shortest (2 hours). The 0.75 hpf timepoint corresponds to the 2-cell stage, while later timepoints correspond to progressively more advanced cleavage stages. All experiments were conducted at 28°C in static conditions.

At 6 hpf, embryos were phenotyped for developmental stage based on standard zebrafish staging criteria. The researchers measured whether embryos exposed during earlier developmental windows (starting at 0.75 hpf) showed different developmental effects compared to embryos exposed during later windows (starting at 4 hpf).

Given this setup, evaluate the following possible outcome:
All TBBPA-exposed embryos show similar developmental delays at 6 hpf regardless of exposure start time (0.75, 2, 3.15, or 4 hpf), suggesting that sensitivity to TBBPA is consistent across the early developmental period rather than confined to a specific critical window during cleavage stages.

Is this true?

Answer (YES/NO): NO